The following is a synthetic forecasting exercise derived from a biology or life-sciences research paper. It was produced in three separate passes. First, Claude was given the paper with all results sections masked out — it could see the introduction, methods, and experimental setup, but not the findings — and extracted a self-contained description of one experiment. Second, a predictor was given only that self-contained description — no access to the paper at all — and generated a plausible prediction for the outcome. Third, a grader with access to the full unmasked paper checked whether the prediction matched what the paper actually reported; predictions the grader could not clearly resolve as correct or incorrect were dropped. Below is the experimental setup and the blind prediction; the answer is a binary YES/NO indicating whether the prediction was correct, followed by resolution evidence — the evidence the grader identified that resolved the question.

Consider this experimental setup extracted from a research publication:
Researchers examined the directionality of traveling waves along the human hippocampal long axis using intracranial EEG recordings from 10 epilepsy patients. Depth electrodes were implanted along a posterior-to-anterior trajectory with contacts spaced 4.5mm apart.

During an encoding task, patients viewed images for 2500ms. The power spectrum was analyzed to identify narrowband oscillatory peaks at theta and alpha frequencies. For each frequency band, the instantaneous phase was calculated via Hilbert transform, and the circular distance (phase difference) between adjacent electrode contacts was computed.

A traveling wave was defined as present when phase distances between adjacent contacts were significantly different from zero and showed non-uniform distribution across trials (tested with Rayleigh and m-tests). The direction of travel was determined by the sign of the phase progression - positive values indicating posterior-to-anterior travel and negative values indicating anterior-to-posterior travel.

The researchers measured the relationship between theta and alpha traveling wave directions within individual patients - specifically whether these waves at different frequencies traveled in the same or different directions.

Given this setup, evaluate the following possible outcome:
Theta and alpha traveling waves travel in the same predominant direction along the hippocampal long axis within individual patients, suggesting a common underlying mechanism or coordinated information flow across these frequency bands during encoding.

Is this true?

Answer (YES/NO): NO